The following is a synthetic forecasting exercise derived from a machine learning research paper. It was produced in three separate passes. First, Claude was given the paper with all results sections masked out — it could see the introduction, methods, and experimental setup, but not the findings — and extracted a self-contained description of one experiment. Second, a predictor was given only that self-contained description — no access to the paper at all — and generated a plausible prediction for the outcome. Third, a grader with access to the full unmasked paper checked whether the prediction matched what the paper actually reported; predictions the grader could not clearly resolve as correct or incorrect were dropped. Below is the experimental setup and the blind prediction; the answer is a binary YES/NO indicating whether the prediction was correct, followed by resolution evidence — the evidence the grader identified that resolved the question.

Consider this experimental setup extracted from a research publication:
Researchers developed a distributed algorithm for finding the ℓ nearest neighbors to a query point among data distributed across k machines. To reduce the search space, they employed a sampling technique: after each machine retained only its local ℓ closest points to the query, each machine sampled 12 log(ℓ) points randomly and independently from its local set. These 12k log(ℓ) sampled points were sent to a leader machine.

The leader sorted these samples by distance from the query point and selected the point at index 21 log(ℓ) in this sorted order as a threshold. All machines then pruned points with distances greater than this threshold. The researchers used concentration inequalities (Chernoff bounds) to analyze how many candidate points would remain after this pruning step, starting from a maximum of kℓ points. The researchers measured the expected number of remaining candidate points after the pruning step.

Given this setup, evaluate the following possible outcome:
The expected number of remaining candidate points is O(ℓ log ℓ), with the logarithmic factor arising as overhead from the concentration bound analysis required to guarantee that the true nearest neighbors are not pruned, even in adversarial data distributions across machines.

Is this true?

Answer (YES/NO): NO